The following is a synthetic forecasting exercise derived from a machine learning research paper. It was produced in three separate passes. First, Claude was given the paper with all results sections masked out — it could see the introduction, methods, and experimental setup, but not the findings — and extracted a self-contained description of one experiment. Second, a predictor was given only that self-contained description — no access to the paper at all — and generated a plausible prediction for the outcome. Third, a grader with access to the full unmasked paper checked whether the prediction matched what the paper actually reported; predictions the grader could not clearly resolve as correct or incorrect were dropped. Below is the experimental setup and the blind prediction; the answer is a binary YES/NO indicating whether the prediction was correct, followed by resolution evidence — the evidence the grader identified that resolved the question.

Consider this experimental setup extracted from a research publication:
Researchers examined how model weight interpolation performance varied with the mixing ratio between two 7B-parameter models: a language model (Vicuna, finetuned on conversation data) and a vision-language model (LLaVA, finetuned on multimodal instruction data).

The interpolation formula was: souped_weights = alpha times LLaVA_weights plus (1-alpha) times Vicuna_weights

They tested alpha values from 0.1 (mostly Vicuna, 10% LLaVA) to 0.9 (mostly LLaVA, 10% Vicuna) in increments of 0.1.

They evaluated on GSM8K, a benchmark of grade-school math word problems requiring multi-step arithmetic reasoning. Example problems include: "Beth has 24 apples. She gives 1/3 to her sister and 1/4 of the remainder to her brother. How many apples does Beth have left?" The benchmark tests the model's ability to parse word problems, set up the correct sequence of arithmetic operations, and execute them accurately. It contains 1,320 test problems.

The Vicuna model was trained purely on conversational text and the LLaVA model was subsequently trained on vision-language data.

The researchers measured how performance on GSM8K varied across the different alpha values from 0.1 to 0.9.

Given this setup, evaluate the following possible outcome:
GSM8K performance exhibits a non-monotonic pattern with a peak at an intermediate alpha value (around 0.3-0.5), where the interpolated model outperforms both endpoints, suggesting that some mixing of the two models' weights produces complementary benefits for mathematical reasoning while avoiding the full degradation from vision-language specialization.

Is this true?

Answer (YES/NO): YES